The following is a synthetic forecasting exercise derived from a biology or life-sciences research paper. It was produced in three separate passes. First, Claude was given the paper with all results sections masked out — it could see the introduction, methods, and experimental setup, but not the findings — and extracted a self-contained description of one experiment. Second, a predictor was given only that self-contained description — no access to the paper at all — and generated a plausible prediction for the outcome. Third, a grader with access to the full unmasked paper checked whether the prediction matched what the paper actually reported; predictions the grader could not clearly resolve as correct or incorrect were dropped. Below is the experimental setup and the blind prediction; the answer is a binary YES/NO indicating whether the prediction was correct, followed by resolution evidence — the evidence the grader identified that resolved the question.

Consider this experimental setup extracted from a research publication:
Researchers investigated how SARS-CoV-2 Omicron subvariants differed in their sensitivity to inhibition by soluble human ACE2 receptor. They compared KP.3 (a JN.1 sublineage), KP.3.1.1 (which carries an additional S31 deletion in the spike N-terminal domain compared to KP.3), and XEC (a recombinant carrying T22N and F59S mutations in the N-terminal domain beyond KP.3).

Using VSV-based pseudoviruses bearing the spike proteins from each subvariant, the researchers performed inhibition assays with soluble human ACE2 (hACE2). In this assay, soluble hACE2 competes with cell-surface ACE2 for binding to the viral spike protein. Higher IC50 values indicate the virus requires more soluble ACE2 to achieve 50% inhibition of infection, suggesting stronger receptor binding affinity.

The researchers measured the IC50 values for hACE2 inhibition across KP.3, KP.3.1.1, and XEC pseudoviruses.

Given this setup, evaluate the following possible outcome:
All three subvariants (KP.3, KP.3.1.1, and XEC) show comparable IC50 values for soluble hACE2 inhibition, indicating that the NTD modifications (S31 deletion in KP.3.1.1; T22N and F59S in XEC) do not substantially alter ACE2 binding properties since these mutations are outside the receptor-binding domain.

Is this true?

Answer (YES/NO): NO